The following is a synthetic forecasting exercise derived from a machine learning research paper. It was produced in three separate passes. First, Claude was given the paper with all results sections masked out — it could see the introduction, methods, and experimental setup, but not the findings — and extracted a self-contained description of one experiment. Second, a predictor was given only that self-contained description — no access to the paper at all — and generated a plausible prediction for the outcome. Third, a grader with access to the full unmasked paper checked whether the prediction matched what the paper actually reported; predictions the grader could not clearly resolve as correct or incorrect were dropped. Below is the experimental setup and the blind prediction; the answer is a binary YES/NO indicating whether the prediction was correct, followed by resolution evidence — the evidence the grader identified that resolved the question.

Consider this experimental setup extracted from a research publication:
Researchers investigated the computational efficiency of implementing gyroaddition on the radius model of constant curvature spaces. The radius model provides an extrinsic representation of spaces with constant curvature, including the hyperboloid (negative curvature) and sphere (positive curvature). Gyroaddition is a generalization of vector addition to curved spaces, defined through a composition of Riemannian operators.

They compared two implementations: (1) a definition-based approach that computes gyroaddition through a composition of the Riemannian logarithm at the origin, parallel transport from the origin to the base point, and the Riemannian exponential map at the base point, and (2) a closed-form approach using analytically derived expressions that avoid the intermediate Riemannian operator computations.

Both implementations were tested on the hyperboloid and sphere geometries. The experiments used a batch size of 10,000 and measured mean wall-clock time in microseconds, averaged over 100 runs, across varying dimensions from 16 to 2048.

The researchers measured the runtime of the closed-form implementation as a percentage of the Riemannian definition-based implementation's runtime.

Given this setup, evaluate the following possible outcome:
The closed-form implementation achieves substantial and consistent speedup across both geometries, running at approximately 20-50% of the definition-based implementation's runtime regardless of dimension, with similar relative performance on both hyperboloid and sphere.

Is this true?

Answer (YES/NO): YES